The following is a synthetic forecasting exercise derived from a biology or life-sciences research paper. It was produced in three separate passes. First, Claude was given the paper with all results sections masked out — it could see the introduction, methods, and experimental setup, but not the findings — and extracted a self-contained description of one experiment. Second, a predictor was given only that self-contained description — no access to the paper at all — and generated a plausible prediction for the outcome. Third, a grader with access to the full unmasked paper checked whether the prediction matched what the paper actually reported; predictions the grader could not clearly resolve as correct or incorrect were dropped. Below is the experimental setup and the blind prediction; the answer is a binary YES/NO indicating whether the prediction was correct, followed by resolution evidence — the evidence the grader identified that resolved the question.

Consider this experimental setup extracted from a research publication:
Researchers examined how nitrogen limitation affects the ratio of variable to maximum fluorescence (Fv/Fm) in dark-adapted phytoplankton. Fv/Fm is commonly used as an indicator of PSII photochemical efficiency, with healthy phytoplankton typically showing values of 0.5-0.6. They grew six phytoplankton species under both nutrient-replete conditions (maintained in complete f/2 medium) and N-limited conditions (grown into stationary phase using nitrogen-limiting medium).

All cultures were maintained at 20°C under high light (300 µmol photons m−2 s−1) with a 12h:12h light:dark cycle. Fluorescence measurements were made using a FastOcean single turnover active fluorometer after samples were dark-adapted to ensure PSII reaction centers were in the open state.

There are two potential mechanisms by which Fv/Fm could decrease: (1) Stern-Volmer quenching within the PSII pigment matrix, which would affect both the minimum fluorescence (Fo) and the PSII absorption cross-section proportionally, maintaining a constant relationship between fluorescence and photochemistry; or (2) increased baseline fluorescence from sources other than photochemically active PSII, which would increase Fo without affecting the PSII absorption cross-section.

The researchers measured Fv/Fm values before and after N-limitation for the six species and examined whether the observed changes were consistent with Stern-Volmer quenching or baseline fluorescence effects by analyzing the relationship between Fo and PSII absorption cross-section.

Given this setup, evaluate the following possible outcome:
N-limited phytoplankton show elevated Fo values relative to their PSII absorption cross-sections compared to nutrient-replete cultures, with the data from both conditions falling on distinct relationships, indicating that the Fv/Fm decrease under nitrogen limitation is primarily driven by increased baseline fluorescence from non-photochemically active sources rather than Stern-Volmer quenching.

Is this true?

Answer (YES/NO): YES